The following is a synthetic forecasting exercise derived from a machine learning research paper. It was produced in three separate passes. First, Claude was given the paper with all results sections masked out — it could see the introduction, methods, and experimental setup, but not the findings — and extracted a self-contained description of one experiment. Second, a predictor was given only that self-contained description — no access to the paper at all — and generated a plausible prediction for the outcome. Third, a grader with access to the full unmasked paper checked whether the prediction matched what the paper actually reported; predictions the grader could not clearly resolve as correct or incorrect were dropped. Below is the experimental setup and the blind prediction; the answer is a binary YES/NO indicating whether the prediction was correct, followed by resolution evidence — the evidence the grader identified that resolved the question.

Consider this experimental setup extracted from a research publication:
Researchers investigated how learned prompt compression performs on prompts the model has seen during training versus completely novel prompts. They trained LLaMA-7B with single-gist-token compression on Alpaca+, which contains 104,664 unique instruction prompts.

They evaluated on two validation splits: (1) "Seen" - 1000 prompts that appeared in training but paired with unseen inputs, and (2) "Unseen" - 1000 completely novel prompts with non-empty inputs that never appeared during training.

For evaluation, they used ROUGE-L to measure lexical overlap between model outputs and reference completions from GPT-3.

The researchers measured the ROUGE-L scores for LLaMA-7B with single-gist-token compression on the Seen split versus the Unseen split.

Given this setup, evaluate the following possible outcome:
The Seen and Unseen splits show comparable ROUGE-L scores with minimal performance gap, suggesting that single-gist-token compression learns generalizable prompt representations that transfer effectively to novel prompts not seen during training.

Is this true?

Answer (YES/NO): NO